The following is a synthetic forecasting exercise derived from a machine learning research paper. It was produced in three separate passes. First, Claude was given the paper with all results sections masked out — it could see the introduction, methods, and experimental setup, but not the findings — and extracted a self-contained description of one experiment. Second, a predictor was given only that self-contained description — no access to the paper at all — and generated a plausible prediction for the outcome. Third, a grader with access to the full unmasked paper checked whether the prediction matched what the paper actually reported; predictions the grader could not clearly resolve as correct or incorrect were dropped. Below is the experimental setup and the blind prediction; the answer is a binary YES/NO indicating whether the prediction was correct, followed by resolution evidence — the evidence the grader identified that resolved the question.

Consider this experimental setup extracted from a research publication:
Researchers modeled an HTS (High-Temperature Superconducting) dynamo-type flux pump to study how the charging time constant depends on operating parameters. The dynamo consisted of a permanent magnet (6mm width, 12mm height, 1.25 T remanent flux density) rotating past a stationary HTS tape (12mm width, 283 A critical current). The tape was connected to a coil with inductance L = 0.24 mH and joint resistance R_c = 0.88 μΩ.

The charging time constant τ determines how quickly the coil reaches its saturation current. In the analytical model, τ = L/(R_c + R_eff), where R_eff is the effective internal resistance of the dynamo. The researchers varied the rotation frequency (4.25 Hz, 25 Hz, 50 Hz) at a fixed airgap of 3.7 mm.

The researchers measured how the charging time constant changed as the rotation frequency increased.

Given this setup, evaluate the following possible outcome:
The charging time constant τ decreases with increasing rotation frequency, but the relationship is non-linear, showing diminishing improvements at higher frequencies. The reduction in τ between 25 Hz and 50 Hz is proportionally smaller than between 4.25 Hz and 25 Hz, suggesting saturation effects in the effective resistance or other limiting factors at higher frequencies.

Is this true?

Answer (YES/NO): NO